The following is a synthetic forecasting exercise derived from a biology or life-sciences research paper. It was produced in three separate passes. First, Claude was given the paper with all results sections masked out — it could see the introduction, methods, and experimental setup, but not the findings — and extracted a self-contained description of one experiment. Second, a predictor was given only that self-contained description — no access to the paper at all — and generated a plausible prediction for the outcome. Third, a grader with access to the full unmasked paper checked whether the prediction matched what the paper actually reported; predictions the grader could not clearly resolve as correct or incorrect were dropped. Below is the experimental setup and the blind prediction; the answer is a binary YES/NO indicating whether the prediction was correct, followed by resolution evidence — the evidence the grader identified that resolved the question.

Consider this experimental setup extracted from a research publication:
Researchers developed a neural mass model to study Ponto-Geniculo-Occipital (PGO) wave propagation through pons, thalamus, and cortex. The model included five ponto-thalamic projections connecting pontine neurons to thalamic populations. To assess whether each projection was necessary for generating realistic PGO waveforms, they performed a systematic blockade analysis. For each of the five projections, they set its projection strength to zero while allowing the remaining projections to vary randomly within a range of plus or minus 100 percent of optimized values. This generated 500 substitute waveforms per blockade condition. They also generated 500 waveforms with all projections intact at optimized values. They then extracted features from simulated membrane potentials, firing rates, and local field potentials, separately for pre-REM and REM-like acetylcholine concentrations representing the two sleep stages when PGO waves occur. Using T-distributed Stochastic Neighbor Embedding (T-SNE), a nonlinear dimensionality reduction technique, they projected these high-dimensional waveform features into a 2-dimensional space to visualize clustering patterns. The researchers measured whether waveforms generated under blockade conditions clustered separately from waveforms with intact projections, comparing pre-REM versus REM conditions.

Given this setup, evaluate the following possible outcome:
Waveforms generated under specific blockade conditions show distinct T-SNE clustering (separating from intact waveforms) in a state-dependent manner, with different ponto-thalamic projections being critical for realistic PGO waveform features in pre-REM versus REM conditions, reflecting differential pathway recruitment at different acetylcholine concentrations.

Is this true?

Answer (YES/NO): NO